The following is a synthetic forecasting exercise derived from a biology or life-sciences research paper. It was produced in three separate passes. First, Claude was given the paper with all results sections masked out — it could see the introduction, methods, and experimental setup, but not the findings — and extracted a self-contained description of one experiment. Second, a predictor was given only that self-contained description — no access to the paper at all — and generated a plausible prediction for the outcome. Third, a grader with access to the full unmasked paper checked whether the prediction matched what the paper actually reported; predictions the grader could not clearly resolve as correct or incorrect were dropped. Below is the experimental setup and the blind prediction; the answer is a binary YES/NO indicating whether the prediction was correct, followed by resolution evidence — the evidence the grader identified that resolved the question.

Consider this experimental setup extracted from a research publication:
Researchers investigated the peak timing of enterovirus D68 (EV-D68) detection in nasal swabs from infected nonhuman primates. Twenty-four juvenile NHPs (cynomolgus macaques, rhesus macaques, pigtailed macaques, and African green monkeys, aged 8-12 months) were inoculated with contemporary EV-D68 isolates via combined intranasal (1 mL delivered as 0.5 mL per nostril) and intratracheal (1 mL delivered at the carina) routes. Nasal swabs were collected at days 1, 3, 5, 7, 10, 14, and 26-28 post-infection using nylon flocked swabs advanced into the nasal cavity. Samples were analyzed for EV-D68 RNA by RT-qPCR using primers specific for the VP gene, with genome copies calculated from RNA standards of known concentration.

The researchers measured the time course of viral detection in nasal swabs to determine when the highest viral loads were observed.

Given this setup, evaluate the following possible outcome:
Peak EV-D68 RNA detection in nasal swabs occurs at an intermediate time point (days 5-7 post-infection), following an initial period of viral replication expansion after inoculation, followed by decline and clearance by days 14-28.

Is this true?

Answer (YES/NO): NO